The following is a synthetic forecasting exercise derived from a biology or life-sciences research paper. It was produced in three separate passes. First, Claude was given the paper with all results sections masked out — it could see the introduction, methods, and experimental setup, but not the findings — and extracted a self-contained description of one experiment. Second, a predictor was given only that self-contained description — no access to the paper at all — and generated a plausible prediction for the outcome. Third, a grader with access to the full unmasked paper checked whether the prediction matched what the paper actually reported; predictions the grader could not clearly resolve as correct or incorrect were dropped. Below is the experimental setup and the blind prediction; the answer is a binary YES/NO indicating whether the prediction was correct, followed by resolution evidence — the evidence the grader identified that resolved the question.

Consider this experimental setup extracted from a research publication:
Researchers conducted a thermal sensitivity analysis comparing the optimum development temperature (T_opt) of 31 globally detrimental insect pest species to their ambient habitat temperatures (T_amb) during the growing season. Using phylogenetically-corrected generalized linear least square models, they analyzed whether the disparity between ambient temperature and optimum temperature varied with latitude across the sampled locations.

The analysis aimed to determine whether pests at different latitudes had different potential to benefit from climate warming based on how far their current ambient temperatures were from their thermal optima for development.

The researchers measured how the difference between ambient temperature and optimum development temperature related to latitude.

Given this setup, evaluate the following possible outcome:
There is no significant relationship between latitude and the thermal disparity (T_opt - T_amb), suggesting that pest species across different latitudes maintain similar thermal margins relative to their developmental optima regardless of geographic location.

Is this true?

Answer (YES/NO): NO